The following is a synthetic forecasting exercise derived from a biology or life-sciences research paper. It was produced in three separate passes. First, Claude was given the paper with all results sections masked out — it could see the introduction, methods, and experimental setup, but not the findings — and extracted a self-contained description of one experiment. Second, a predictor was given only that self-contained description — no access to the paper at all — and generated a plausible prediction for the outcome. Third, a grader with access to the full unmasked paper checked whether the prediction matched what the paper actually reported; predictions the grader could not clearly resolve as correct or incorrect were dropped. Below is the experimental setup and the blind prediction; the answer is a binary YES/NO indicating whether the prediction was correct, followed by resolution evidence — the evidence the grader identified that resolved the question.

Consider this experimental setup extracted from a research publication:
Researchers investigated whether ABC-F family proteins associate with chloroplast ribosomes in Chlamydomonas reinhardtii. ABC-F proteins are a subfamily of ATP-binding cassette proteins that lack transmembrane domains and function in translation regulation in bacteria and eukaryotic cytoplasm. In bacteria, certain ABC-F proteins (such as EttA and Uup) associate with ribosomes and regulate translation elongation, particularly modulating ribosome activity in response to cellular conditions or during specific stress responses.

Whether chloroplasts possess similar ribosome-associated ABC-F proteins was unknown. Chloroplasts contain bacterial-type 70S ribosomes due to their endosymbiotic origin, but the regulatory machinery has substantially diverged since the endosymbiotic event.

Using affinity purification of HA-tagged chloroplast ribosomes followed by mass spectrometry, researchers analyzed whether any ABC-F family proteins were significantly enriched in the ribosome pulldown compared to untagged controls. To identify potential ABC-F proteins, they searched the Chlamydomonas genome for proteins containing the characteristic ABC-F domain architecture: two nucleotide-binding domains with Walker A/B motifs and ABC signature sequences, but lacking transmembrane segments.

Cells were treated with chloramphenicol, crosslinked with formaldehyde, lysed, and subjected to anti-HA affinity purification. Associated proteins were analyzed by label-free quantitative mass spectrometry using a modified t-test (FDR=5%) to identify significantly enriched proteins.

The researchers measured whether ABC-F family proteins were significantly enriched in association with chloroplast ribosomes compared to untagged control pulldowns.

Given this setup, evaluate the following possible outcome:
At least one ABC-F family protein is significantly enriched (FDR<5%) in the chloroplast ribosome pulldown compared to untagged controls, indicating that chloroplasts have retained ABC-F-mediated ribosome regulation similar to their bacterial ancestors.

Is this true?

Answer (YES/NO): YES